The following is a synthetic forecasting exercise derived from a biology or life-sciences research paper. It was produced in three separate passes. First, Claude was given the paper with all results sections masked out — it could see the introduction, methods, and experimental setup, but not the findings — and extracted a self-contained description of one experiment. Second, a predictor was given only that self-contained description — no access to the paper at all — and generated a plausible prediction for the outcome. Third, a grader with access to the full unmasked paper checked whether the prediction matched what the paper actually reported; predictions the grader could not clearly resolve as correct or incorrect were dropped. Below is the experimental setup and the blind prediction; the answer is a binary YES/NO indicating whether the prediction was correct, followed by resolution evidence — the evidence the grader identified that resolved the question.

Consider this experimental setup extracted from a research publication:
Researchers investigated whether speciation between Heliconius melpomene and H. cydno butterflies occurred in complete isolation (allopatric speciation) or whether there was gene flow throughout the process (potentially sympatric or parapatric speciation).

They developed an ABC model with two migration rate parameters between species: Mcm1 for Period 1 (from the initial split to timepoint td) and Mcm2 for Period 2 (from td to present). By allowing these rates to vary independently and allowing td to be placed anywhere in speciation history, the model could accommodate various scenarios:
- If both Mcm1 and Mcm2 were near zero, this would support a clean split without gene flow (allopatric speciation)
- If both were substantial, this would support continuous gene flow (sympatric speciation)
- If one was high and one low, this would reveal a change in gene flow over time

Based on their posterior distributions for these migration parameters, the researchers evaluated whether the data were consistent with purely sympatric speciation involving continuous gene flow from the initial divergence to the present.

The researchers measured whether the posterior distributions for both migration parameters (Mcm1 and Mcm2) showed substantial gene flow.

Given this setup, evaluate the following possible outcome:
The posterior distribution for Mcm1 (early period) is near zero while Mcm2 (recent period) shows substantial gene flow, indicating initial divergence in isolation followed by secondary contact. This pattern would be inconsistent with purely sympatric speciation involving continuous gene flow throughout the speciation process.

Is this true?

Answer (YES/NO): YES